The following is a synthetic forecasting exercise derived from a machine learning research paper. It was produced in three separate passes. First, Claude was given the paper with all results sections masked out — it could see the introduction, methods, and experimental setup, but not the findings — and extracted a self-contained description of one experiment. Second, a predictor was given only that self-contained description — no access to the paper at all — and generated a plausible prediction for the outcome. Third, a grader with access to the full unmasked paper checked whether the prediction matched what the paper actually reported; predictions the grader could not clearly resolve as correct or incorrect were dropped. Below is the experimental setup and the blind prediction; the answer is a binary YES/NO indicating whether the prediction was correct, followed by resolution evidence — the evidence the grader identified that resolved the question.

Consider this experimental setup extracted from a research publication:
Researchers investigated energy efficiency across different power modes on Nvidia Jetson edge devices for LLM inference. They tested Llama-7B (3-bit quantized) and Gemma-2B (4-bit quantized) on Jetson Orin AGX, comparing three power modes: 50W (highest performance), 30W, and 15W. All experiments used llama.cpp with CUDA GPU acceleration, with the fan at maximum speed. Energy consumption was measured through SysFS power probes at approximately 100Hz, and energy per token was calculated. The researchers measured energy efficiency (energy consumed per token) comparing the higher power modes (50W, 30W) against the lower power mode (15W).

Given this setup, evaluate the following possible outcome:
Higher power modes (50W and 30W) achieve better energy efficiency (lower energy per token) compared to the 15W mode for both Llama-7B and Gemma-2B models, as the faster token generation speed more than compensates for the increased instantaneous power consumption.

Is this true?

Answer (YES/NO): YES